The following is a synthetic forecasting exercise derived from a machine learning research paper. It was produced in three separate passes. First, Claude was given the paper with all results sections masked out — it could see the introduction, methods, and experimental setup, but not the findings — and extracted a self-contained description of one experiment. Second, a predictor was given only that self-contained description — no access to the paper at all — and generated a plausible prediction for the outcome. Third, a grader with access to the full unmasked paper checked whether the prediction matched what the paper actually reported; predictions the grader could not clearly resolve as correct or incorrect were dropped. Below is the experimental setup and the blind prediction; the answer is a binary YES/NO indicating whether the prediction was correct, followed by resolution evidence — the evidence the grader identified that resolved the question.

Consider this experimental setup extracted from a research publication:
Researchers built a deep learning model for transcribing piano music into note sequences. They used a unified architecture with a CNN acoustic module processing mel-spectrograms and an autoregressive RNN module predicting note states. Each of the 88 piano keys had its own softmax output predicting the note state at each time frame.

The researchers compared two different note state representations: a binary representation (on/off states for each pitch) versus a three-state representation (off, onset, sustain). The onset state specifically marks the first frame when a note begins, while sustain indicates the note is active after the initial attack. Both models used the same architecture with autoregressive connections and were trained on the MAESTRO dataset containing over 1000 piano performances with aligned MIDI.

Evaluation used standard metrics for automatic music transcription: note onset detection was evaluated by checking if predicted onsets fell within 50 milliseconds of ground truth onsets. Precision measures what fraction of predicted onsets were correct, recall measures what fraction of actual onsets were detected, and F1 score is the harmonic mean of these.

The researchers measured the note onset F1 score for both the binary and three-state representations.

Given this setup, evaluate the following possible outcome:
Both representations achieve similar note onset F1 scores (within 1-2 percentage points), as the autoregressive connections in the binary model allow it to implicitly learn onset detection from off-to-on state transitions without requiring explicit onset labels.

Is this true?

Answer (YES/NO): NO